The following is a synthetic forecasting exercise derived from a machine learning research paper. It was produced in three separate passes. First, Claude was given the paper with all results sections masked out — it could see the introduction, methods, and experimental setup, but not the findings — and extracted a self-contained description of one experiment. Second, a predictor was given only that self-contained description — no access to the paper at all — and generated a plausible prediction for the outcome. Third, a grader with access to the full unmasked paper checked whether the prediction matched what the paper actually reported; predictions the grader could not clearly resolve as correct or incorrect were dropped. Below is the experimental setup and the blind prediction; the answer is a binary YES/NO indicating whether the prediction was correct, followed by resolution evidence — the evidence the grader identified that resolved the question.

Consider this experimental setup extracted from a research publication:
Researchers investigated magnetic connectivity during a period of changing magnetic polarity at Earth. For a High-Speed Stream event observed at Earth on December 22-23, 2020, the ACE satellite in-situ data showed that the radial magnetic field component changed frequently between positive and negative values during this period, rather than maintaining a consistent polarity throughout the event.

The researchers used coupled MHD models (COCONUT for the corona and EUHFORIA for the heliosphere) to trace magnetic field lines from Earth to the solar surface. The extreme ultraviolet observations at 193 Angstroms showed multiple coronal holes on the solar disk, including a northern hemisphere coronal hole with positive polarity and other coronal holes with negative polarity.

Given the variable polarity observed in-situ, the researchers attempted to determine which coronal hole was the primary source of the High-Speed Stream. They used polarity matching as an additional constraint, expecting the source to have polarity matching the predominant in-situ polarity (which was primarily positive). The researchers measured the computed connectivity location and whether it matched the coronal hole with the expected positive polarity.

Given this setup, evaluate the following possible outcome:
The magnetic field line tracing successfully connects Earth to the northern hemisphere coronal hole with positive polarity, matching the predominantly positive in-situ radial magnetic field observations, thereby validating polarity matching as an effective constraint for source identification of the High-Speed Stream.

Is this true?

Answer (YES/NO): YES